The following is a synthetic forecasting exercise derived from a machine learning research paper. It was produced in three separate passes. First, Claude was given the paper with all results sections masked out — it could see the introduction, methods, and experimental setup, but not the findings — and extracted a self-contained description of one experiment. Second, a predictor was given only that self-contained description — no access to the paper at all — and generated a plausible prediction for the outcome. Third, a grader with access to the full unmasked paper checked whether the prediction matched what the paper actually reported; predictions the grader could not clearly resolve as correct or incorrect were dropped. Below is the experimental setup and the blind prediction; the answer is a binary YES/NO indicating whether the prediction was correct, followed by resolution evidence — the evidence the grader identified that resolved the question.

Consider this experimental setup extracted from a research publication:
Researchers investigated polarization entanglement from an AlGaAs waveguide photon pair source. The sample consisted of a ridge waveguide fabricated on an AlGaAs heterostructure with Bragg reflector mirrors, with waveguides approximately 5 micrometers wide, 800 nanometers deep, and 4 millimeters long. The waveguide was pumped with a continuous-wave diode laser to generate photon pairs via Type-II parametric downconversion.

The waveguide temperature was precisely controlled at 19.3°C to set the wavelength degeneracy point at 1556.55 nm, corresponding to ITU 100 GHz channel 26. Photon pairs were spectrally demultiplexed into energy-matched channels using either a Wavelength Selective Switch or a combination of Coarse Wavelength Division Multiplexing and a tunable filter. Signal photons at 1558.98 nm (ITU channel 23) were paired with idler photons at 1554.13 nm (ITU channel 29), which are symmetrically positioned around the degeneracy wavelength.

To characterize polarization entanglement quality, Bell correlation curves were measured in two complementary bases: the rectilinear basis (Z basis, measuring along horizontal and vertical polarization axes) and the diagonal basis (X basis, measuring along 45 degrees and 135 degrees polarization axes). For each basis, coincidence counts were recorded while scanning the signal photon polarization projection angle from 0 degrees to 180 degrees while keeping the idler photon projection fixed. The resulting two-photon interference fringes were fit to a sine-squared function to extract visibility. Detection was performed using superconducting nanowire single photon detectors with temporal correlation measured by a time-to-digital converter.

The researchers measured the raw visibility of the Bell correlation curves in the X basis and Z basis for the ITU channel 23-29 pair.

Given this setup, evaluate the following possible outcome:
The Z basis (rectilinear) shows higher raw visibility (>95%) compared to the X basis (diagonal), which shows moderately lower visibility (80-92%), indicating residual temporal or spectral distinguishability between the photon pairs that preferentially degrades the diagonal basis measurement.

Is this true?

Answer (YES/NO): NO